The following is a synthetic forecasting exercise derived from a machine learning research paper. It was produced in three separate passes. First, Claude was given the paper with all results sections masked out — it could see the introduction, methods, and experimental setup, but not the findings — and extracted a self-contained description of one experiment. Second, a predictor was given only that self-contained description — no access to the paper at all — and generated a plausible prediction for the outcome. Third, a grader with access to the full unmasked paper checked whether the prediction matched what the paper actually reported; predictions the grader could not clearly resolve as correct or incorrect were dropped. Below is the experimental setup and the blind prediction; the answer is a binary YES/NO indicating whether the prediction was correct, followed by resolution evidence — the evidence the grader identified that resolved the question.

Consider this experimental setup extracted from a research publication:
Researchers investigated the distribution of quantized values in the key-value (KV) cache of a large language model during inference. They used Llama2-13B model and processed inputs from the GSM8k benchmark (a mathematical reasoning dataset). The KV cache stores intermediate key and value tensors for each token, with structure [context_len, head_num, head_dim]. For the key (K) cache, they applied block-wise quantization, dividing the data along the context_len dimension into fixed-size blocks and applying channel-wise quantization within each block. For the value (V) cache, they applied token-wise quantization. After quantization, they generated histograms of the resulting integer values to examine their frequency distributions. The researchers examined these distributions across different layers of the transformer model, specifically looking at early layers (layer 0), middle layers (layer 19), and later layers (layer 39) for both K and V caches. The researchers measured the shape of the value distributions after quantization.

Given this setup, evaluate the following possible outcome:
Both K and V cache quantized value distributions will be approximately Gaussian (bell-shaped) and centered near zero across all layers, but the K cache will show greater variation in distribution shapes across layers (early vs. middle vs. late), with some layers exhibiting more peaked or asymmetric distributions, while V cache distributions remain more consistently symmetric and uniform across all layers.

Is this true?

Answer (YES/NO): NO